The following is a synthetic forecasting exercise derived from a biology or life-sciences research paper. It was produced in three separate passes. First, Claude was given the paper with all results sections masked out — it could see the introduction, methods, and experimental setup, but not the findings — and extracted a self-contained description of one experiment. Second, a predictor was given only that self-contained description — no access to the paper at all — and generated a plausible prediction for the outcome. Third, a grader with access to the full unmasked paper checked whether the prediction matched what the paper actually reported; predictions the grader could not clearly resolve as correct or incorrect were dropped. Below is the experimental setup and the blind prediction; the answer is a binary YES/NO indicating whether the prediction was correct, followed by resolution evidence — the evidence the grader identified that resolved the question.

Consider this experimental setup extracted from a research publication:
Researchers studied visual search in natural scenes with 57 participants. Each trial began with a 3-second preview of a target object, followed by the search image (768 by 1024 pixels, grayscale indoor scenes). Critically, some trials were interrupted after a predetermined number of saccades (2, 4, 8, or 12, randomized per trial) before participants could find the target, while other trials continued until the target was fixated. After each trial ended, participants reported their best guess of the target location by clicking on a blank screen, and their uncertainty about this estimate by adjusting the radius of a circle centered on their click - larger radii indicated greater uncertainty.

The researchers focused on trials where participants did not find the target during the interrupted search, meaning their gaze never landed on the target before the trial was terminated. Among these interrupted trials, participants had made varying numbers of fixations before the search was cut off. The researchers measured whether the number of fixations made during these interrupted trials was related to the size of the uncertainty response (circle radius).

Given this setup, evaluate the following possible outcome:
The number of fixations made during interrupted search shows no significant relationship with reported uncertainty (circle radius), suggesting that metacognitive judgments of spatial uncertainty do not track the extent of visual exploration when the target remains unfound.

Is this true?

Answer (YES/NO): YES